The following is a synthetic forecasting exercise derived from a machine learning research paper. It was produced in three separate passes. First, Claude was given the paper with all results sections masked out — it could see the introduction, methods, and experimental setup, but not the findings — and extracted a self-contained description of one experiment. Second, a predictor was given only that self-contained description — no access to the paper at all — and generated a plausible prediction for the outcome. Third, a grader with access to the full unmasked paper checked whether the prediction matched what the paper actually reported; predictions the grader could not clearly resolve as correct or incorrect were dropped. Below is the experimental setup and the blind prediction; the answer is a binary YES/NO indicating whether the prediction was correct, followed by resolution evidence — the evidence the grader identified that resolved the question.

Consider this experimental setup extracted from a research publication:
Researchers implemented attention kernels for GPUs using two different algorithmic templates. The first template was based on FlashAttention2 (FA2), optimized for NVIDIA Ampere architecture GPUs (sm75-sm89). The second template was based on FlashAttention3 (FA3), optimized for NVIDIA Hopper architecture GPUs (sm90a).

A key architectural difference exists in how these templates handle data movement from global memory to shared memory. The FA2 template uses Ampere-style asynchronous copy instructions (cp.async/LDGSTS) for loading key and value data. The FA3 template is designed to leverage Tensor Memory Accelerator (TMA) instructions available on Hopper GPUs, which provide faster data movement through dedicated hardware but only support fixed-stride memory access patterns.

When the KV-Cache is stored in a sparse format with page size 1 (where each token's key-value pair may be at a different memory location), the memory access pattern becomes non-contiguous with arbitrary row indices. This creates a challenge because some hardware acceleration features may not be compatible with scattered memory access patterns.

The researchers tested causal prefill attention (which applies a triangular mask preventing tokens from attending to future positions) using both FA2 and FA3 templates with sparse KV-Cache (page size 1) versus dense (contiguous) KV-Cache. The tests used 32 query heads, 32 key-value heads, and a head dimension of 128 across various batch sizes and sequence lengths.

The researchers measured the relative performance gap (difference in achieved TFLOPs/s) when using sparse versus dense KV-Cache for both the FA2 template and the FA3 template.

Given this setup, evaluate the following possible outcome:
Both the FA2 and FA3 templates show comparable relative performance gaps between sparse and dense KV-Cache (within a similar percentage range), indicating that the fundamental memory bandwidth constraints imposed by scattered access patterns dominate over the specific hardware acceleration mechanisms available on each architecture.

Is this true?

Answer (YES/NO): NO